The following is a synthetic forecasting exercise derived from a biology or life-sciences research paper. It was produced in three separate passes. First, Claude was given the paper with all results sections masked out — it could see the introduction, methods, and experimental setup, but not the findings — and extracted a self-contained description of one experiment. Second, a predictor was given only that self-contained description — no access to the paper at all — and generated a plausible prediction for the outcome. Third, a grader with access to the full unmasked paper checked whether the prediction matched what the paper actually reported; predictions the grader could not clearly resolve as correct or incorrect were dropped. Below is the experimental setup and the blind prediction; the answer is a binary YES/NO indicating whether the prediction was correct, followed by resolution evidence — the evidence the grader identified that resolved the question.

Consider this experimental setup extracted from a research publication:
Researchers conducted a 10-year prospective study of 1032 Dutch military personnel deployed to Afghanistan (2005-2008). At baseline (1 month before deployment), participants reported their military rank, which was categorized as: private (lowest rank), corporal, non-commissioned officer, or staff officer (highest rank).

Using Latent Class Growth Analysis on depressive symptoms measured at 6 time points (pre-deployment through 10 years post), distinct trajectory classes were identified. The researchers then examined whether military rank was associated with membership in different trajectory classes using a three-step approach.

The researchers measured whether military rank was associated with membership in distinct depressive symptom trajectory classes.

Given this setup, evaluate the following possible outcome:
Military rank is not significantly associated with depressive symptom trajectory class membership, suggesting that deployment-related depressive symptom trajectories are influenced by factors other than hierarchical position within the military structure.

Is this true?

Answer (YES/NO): YES